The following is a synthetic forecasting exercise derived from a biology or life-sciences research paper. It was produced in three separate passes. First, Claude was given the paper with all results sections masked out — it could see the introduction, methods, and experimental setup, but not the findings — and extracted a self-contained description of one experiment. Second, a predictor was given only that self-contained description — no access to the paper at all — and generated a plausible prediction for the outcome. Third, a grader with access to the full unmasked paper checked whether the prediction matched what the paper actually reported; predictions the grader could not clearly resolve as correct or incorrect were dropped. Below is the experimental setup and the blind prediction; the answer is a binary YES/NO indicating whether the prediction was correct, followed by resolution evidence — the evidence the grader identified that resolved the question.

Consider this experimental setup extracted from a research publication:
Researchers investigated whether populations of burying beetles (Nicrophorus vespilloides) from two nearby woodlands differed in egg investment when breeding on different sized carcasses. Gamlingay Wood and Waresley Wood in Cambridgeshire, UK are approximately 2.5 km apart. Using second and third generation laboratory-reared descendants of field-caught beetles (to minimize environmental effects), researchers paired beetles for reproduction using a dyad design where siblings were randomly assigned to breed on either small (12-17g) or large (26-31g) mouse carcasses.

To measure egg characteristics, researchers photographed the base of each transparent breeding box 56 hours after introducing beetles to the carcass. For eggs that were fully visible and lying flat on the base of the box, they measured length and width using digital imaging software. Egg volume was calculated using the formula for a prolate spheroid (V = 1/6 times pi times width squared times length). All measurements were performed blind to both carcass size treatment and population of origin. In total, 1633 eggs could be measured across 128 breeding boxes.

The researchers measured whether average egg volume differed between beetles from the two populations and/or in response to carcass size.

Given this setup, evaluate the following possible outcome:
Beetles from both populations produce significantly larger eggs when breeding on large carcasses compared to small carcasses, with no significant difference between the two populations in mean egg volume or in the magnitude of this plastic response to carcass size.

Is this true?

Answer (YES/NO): NO